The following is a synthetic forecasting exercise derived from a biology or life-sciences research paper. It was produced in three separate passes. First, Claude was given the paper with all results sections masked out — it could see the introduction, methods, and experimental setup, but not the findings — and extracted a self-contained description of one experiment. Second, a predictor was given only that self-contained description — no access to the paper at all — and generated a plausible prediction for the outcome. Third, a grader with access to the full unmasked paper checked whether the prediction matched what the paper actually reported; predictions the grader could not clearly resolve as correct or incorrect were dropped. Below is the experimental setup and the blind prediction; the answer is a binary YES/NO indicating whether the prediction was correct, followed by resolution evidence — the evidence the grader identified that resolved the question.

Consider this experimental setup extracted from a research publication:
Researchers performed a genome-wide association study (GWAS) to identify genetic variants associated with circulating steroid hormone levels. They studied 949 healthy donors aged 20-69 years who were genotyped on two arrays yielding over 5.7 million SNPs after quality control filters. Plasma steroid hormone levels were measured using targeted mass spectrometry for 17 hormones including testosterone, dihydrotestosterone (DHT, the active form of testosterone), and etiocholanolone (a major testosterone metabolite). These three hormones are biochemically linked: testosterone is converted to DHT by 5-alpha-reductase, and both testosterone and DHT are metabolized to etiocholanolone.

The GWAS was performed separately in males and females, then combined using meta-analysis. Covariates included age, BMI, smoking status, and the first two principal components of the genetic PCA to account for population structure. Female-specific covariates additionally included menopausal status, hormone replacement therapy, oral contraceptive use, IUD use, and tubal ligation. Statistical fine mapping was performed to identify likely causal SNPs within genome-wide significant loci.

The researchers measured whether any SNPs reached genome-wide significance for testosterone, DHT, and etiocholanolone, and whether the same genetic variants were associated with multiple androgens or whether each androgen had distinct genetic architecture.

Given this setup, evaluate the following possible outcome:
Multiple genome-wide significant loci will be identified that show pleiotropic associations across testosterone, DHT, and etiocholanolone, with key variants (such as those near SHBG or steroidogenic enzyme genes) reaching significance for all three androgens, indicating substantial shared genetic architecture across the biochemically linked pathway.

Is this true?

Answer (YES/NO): NO